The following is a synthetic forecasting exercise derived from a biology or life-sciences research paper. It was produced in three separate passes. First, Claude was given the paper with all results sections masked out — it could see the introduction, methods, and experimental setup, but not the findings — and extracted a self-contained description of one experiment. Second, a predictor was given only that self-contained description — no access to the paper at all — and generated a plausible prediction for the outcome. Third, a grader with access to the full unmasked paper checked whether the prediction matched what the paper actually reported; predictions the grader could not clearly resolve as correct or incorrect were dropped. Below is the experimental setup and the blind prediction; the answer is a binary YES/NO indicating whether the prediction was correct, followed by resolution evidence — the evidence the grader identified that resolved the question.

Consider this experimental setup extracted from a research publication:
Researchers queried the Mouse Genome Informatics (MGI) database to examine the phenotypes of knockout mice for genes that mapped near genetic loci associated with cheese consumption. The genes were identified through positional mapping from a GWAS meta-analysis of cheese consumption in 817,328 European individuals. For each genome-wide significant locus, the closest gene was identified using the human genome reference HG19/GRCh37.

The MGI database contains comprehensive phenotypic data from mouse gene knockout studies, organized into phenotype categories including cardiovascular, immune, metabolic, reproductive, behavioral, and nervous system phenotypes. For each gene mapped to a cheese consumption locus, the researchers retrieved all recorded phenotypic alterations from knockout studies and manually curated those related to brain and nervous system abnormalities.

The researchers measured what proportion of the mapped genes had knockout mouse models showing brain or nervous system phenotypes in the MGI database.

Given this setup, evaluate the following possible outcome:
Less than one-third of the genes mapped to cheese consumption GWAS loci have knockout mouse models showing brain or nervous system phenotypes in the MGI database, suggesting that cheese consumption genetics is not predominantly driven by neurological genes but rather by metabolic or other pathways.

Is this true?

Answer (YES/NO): NO